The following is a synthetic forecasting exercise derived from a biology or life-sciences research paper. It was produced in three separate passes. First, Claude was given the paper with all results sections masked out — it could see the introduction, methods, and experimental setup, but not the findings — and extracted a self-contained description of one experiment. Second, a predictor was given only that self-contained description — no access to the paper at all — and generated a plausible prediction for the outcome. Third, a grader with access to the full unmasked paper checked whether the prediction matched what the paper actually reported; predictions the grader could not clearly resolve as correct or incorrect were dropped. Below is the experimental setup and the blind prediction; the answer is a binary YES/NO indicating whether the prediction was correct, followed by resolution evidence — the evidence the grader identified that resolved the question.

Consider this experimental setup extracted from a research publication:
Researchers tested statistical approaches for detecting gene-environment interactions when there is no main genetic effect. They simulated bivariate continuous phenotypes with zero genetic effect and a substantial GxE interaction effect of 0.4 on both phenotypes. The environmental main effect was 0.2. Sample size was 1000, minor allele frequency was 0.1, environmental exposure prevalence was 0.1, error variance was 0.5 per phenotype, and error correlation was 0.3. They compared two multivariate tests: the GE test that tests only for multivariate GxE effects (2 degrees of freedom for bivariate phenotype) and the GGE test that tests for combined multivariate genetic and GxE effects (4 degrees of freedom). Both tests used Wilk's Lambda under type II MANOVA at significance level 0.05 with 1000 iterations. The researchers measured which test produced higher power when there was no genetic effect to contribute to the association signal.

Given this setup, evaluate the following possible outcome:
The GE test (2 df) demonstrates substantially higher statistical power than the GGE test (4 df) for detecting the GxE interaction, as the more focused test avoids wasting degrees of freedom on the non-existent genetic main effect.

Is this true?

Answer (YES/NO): NO